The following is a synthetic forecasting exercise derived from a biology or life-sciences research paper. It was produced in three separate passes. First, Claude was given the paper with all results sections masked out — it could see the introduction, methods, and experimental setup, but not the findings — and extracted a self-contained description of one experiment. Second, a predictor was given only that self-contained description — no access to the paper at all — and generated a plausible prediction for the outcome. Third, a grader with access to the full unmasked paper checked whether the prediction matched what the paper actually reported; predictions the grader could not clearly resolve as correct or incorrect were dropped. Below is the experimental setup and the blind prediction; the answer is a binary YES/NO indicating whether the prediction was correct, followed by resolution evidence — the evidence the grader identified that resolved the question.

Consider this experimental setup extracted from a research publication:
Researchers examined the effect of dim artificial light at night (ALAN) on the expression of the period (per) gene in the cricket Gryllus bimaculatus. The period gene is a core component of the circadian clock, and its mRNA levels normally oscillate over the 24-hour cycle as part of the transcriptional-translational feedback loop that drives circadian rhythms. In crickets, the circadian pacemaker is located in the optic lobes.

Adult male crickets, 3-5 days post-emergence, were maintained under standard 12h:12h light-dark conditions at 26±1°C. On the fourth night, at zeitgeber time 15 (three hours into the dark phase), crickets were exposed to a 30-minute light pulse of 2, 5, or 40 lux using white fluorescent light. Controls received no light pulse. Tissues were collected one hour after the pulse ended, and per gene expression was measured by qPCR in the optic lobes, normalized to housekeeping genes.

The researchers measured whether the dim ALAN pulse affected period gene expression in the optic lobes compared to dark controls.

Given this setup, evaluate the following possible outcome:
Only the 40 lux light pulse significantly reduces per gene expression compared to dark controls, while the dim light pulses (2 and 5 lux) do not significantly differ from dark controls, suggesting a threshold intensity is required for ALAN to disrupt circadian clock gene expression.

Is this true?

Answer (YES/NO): NO